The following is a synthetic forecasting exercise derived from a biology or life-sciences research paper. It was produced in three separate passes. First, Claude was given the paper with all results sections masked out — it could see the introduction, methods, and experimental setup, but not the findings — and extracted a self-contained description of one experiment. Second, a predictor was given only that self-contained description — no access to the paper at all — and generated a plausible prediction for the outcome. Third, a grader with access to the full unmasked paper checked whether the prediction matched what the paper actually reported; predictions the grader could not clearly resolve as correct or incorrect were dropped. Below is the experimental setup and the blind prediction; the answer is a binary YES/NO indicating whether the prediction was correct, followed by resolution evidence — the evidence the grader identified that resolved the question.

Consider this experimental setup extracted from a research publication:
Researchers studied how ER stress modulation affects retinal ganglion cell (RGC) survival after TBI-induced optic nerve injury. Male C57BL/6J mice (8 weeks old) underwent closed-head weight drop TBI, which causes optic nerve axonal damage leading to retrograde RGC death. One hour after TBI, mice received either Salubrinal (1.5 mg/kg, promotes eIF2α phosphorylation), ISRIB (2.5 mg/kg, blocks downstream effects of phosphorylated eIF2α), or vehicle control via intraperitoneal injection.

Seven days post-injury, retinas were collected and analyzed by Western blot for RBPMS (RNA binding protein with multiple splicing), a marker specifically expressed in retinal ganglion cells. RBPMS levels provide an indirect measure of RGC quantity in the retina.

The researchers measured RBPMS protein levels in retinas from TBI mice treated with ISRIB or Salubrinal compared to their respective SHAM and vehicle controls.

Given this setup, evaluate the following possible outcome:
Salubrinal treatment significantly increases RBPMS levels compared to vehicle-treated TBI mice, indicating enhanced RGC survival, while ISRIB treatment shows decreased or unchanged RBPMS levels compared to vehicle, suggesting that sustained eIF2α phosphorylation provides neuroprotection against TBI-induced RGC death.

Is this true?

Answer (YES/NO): NO